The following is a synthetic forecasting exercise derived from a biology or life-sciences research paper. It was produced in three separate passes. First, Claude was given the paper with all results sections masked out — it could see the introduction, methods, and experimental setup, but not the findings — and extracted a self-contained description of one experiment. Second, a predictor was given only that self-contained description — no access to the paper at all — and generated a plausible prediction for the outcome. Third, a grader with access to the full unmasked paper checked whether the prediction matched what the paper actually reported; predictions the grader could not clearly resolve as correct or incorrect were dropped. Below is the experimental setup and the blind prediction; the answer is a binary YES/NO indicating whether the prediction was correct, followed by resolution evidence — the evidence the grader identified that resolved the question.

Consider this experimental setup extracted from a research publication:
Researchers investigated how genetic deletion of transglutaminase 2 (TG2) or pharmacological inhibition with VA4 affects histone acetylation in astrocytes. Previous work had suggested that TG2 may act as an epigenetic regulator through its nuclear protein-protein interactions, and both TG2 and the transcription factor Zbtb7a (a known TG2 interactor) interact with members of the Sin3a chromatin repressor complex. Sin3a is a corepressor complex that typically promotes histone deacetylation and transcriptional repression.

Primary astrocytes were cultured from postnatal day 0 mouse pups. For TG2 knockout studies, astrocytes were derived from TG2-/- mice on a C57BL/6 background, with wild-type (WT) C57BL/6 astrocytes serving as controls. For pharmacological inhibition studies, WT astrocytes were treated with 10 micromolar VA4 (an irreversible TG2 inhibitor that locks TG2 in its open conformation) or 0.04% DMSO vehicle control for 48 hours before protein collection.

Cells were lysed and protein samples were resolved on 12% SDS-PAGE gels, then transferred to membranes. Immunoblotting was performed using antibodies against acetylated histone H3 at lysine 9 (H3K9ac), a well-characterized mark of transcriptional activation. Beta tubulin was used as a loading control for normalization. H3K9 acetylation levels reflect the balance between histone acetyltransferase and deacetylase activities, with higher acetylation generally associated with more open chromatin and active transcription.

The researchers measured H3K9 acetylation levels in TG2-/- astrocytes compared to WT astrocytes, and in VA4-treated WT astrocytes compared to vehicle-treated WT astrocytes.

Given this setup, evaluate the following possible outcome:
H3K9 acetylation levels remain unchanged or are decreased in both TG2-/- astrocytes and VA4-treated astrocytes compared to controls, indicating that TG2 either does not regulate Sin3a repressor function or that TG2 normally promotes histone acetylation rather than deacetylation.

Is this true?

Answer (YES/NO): NO